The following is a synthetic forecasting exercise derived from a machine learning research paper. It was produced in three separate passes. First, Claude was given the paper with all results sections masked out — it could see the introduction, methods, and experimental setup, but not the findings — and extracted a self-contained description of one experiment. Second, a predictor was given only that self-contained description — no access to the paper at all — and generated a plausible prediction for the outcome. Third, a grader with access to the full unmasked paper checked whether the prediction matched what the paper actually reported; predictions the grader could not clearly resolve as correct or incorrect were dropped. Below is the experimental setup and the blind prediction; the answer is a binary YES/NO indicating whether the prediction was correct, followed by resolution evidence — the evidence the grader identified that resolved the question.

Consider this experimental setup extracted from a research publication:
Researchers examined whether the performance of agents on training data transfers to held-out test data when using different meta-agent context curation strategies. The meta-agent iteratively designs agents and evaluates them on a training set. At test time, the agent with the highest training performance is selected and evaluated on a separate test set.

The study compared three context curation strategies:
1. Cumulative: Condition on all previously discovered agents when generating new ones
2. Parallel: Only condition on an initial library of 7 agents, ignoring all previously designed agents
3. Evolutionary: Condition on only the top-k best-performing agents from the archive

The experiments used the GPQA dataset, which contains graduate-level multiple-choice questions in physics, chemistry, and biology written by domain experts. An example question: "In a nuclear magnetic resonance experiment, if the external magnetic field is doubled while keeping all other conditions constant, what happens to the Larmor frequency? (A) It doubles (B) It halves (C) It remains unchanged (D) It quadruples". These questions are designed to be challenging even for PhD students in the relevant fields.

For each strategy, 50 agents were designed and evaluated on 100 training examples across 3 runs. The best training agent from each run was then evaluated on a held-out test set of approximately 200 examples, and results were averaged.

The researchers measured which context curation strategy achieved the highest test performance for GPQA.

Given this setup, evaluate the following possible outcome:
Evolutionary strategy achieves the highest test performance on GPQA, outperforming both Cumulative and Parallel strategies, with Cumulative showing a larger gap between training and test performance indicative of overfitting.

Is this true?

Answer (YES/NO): NO